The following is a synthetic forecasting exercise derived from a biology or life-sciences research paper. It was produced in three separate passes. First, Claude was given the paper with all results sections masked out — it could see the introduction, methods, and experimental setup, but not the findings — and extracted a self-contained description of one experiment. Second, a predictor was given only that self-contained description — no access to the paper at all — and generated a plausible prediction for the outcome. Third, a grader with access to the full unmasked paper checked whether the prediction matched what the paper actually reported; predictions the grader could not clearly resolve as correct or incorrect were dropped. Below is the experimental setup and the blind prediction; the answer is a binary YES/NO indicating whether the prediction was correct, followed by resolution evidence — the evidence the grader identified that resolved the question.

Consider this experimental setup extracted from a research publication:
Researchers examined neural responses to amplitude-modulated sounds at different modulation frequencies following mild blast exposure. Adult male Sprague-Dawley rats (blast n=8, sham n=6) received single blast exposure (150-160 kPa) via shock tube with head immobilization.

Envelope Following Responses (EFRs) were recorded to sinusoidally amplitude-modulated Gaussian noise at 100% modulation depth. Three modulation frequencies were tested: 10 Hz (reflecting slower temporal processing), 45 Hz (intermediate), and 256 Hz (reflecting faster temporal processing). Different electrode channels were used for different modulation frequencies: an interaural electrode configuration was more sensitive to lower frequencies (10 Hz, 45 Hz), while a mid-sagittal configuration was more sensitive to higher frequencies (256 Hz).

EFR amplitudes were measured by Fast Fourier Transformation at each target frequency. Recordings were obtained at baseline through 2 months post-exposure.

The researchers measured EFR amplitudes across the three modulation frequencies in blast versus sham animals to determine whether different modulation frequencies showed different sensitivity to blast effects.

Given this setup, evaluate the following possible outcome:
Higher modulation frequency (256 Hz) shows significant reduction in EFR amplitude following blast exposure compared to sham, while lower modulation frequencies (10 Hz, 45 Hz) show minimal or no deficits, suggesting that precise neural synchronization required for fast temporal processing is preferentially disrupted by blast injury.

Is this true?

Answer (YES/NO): NO